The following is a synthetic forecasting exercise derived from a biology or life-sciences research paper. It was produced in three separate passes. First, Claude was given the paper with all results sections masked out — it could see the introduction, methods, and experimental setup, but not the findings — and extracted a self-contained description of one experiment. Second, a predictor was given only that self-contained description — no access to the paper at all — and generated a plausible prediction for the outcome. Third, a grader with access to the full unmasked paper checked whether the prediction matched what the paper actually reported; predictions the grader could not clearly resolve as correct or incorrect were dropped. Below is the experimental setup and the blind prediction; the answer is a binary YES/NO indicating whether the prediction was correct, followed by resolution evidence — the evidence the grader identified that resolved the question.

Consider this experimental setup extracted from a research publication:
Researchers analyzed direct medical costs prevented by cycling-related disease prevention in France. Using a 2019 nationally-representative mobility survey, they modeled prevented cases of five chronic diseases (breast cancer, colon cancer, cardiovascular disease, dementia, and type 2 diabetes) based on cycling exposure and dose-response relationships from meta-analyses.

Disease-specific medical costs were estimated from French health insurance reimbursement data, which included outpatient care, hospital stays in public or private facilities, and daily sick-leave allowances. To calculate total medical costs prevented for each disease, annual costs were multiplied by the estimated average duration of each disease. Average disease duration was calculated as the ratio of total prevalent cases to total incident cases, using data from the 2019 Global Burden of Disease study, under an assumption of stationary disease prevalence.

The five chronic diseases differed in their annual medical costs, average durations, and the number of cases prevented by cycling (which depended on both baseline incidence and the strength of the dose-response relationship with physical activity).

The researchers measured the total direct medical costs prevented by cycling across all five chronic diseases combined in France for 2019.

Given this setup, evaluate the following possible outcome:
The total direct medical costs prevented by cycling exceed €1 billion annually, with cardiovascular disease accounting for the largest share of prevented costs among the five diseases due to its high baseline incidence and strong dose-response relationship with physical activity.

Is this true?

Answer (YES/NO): NO